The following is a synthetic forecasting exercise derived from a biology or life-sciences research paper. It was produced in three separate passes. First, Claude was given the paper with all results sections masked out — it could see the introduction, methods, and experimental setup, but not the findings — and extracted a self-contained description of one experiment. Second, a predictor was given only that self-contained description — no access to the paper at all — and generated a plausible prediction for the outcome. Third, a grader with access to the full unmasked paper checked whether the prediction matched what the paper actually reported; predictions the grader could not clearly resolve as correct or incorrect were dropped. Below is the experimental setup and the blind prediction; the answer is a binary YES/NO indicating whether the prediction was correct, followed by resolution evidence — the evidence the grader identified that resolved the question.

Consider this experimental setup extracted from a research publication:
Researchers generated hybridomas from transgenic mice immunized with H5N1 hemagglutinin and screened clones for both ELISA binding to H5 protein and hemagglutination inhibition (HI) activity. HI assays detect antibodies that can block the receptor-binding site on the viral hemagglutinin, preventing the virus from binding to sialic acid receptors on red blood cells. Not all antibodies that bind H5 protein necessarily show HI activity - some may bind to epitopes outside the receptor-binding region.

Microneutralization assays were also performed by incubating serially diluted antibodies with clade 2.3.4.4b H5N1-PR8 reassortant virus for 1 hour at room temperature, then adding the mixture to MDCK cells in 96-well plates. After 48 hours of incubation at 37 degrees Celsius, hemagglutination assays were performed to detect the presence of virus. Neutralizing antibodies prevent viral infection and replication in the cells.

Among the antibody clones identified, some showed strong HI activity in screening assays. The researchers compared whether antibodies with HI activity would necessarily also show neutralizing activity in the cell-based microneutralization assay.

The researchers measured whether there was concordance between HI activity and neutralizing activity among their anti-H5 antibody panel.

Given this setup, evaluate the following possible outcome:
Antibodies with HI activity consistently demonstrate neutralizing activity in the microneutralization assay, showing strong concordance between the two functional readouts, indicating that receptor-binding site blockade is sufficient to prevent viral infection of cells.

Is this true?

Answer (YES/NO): YES